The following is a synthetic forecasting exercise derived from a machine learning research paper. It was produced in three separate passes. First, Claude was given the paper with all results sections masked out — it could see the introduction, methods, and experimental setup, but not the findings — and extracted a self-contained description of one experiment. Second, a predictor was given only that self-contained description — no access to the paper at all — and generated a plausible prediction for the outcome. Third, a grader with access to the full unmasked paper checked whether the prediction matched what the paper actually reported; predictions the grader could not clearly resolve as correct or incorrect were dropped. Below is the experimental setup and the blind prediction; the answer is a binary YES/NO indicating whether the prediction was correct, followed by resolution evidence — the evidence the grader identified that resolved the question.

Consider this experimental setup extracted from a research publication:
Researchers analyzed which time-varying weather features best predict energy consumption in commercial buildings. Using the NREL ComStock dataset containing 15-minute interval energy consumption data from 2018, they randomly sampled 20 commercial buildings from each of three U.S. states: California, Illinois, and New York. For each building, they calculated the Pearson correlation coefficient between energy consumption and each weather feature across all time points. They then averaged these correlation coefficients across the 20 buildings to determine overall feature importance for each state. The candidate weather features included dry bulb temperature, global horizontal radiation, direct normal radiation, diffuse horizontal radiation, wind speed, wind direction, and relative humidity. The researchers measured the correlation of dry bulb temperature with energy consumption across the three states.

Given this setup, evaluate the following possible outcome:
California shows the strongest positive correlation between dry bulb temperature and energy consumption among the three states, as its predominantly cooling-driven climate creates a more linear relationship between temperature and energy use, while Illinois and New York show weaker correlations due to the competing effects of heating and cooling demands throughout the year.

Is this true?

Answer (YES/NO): YES